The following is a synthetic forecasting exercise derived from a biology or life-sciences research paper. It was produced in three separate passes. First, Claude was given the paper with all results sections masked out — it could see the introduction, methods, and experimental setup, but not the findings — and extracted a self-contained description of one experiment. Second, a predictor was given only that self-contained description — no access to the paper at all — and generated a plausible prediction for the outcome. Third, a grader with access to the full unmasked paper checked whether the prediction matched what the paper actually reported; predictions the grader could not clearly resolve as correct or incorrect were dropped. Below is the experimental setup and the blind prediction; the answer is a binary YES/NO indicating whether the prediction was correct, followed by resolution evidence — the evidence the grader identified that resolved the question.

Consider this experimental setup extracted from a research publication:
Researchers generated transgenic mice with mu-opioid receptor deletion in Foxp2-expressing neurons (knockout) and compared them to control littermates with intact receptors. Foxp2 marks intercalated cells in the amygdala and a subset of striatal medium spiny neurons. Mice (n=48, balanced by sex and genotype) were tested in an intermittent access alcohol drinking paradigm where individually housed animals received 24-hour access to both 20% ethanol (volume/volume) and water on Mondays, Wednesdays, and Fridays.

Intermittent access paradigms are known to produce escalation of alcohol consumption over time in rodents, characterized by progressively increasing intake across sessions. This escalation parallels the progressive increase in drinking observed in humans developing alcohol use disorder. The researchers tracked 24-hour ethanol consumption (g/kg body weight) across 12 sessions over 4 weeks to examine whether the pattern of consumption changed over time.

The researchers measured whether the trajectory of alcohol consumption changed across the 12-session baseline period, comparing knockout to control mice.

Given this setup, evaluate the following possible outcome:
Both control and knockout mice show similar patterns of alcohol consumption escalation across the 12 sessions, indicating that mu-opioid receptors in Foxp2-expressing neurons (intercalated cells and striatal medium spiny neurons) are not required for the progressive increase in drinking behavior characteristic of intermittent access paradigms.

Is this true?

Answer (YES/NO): NO